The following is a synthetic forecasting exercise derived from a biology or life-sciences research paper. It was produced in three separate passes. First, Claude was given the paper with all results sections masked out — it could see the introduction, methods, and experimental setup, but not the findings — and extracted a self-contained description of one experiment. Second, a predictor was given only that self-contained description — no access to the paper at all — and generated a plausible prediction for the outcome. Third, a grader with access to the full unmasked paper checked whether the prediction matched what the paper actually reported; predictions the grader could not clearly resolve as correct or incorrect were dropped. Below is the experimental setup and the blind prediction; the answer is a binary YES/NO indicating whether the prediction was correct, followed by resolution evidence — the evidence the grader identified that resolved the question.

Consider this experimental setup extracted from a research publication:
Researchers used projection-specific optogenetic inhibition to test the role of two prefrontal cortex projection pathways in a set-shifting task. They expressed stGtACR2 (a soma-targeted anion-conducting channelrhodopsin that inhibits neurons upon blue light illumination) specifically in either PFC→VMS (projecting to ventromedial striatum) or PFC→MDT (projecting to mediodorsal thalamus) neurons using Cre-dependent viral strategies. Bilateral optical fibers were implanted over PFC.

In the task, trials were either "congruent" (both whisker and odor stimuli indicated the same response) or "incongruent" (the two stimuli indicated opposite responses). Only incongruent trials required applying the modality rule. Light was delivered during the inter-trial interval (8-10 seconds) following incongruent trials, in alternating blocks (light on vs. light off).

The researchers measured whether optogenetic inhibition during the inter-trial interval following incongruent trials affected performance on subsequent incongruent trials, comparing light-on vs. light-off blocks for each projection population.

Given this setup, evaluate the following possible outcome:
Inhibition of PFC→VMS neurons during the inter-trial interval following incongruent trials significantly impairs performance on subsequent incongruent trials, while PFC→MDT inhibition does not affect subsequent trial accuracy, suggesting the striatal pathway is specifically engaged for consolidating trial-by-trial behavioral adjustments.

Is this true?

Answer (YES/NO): NO